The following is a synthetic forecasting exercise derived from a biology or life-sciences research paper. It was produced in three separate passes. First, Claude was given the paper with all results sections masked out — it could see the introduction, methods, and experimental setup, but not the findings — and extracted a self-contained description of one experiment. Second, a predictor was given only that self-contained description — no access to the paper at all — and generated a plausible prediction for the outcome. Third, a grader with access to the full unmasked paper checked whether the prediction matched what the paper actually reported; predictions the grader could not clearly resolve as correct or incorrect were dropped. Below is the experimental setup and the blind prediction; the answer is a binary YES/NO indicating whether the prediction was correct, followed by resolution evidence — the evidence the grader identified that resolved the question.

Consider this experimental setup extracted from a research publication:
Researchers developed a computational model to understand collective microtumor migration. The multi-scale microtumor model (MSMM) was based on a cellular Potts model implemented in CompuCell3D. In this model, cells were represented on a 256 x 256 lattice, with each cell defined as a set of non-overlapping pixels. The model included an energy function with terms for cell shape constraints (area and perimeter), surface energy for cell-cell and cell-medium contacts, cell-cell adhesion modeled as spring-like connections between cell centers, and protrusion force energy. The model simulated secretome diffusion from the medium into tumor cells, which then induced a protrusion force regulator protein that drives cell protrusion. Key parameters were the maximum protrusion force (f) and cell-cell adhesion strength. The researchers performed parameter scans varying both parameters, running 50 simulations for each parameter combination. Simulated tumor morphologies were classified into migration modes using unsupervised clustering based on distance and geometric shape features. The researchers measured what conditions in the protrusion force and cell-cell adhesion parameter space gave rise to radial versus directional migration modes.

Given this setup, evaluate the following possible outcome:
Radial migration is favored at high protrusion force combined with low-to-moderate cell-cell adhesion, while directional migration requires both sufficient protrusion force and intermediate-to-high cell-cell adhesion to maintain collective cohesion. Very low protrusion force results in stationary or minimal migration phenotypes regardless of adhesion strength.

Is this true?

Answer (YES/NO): YES